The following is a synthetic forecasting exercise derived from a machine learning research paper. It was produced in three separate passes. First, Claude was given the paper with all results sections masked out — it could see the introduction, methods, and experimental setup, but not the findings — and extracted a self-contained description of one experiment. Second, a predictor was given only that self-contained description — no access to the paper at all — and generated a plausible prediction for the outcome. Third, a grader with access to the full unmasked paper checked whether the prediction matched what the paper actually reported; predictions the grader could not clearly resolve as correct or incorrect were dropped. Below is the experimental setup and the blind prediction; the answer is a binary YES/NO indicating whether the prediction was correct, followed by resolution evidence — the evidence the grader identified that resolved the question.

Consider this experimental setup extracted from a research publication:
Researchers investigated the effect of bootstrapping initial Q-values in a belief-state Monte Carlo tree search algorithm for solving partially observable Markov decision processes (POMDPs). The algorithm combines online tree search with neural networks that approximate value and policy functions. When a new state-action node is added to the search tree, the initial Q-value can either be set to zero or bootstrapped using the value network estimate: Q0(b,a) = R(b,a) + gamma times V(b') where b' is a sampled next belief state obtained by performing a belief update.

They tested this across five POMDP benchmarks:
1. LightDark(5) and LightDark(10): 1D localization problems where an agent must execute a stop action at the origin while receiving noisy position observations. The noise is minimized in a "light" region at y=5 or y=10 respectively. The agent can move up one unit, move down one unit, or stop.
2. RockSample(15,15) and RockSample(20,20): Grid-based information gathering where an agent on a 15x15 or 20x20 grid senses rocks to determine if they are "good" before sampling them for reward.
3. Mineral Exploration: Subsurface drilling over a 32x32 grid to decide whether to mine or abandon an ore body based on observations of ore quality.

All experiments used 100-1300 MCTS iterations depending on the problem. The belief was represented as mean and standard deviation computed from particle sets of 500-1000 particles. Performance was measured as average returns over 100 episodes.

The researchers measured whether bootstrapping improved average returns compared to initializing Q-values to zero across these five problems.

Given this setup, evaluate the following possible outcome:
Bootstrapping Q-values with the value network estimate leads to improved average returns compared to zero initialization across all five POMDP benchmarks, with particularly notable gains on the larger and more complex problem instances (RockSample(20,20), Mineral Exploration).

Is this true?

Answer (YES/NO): NO